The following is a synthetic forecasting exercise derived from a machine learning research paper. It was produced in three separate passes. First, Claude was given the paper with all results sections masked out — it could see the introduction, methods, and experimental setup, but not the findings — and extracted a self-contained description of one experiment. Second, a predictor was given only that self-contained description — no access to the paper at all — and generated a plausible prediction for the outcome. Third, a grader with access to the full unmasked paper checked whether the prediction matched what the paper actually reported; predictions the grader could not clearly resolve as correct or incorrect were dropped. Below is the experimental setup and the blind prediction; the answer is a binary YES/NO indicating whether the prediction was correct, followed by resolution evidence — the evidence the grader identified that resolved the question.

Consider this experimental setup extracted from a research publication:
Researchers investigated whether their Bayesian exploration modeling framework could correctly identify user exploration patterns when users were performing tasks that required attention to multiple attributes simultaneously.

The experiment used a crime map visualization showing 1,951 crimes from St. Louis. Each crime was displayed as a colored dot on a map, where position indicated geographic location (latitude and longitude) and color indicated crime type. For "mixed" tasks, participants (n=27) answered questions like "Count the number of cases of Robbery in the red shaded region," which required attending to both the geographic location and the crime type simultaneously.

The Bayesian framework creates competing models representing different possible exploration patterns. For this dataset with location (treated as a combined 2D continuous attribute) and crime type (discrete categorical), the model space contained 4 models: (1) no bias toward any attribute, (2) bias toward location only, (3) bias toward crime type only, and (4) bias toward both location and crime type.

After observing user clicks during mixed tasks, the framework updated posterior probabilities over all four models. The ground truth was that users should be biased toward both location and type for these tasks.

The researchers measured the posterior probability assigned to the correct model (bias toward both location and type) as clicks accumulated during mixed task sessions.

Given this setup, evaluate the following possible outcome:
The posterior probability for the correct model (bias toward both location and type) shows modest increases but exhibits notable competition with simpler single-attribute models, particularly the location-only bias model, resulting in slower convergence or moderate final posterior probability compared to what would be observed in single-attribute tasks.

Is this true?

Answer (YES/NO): NO